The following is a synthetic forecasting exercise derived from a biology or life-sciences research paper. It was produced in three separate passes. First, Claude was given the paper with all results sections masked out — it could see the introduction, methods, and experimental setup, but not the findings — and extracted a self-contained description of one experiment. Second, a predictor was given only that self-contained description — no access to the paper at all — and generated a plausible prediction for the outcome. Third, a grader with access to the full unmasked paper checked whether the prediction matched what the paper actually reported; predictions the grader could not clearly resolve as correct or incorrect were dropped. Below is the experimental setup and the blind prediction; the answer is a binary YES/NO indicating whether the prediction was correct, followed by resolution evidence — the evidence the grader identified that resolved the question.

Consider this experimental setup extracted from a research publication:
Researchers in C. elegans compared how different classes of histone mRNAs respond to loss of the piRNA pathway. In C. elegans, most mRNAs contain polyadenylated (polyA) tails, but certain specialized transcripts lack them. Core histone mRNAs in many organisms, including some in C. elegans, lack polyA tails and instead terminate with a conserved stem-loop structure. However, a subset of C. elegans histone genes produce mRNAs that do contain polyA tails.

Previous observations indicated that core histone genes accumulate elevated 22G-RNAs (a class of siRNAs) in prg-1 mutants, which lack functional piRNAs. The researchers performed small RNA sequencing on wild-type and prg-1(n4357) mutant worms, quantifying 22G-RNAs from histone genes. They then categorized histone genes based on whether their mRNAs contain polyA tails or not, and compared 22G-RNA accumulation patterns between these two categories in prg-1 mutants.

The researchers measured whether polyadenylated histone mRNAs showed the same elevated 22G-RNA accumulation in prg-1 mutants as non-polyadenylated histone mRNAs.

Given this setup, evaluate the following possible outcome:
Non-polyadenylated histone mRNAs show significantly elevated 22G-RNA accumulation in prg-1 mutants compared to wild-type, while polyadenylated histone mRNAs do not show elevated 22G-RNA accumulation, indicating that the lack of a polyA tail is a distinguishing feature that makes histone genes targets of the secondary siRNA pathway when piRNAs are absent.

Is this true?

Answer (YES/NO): YES